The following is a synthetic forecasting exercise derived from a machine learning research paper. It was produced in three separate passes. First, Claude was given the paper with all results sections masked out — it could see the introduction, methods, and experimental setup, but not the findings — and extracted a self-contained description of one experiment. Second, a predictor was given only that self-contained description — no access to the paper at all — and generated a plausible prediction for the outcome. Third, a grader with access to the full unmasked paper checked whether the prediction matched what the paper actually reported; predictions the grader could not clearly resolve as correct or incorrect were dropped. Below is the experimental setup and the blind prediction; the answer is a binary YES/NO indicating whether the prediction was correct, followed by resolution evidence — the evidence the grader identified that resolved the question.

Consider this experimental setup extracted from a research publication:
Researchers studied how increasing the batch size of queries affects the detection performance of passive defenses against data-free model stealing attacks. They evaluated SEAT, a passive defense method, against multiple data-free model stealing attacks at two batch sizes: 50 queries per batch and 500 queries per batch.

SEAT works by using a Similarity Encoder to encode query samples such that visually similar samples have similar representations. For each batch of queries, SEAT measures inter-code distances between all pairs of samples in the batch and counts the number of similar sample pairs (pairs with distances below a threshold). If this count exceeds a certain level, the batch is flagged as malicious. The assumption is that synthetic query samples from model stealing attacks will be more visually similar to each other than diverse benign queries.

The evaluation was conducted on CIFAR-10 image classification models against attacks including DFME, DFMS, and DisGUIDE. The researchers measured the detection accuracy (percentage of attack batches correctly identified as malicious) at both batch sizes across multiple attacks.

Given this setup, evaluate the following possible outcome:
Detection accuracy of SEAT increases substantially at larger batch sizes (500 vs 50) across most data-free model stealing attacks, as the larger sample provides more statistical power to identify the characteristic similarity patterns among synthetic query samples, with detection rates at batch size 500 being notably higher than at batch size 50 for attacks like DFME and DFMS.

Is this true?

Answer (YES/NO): YES